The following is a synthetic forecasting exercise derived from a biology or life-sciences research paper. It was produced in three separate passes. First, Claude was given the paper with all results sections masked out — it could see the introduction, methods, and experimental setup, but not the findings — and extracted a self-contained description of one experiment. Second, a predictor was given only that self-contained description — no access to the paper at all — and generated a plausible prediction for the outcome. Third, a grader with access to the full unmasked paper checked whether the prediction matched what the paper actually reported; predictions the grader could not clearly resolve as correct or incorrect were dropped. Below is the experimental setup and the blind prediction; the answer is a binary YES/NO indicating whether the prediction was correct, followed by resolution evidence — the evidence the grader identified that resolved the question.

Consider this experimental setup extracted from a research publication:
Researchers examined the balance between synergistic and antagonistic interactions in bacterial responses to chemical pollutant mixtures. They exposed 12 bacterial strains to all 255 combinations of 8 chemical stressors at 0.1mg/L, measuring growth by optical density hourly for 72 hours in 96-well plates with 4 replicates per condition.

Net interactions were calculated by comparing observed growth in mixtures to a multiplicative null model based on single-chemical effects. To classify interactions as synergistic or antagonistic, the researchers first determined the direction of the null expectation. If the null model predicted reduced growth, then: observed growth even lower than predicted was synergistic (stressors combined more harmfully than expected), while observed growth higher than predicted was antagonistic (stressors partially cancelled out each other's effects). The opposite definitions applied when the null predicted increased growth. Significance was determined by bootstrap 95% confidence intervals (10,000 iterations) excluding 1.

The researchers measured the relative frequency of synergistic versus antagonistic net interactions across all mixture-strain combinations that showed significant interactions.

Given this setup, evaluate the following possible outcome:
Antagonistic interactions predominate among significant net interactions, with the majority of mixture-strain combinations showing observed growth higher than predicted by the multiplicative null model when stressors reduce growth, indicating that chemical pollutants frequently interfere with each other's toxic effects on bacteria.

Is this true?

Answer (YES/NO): YES